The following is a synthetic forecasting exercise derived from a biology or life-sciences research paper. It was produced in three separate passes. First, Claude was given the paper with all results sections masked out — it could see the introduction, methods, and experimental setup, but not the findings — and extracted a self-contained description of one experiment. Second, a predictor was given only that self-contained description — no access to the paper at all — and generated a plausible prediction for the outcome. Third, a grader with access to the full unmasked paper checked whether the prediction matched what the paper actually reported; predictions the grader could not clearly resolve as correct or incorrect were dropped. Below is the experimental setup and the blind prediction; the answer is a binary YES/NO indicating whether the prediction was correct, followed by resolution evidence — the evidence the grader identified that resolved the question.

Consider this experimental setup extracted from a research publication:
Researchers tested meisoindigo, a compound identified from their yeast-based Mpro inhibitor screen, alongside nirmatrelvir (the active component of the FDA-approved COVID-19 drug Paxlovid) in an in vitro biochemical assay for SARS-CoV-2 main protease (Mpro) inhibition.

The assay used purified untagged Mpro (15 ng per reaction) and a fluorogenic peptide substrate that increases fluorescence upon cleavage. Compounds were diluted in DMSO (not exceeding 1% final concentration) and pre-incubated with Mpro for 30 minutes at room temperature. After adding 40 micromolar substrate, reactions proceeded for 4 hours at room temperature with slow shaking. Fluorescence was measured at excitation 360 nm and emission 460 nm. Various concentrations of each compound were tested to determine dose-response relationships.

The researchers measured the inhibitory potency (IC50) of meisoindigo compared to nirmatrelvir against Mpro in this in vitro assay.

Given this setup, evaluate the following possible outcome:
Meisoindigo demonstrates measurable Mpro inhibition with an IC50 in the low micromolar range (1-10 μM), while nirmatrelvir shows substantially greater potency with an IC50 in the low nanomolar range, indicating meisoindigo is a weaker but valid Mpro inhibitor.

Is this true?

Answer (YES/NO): NO